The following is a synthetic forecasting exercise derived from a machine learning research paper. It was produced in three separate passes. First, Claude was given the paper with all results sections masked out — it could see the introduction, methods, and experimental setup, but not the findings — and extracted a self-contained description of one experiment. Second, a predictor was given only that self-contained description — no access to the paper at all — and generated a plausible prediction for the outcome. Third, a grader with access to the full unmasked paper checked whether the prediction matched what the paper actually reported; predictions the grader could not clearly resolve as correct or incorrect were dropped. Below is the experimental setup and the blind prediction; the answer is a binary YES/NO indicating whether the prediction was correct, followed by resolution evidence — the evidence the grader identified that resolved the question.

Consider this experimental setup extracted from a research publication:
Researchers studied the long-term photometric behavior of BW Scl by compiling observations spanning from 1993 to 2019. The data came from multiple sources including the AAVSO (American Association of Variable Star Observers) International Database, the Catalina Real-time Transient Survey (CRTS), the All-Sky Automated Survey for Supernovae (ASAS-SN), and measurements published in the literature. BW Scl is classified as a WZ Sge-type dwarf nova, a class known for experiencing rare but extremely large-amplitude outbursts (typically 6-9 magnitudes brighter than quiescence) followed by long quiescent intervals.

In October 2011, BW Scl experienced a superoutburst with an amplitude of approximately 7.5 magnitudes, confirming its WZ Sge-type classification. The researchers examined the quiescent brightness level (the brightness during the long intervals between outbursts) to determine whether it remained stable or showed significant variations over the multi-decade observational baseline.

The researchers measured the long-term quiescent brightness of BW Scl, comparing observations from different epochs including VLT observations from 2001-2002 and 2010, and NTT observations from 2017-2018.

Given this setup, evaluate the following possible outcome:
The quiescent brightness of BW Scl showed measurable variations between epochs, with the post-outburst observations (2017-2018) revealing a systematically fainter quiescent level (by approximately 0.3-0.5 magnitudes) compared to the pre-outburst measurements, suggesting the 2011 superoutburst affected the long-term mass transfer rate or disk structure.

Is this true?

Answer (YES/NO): NO